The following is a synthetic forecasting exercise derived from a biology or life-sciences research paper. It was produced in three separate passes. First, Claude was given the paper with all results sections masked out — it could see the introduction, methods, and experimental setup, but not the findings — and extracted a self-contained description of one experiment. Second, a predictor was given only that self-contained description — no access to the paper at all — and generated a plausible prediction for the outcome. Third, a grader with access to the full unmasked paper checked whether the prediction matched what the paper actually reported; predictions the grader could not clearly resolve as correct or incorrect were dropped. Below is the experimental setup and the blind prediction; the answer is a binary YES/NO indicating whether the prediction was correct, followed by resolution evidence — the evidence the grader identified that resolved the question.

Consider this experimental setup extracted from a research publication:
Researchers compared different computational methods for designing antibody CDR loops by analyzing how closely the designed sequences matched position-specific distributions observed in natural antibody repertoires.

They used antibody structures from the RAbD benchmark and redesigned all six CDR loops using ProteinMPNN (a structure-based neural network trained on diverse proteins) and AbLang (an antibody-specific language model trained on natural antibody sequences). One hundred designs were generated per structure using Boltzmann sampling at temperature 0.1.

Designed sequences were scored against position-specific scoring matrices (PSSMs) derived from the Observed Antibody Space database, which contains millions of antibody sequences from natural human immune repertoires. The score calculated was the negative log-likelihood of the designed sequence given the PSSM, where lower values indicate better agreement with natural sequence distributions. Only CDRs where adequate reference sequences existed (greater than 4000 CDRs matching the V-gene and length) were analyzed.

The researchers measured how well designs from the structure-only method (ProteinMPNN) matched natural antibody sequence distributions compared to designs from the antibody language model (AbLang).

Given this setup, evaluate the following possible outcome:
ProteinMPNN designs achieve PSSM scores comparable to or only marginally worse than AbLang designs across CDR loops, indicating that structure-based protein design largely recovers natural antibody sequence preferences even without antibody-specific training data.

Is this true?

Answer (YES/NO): NO